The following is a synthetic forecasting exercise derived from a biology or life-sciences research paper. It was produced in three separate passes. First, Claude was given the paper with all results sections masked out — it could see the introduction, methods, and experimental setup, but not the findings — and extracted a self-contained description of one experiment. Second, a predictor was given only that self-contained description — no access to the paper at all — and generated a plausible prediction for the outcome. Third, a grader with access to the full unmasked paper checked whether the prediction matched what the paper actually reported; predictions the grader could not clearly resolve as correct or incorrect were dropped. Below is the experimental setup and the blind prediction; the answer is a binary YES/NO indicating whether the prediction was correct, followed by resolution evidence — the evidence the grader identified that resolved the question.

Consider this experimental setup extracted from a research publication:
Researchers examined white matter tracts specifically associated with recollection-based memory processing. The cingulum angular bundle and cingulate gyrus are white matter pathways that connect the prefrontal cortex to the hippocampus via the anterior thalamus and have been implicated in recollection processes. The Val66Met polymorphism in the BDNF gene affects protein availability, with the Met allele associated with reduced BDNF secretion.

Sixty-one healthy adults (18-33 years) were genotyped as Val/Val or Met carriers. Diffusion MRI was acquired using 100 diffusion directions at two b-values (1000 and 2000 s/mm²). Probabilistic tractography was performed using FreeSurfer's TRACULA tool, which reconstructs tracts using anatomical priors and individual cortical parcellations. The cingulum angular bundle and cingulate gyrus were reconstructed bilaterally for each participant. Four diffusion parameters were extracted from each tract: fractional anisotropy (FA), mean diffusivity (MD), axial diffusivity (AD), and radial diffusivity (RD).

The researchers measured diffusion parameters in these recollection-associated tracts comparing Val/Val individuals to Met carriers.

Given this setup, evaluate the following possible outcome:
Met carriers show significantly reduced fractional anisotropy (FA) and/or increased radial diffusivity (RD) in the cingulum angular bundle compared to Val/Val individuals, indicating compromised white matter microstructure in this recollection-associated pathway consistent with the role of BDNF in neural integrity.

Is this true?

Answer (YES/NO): NO